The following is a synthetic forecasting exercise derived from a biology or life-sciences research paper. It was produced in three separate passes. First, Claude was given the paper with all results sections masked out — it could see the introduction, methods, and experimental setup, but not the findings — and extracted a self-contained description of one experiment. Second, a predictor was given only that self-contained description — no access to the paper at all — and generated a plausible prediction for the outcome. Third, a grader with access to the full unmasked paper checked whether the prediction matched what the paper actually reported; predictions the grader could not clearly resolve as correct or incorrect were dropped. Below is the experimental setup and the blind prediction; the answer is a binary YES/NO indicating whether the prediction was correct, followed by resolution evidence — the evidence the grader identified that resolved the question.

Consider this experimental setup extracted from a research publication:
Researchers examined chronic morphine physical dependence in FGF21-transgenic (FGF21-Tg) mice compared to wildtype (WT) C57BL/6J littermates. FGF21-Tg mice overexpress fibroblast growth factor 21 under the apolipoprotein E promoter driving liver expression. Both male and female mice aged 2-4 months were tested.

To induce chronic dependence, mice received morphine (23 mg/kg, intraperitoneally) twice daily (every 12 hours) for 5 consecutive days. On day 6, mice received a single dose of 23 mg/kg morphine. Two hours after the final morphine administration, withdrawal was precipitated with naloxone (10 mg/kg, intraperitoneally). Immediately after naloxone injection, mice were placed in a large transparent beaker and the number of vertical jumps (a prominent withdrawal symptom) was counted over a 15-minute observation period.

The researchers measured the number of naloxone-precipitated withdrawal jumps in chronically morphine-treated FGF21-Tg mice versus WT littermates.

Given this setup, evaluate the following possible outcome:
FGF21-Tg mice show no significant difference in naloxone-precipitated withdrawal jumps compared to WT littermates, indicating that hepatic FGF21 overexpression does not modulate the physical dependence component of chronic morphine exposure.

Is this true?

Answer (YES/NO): NO